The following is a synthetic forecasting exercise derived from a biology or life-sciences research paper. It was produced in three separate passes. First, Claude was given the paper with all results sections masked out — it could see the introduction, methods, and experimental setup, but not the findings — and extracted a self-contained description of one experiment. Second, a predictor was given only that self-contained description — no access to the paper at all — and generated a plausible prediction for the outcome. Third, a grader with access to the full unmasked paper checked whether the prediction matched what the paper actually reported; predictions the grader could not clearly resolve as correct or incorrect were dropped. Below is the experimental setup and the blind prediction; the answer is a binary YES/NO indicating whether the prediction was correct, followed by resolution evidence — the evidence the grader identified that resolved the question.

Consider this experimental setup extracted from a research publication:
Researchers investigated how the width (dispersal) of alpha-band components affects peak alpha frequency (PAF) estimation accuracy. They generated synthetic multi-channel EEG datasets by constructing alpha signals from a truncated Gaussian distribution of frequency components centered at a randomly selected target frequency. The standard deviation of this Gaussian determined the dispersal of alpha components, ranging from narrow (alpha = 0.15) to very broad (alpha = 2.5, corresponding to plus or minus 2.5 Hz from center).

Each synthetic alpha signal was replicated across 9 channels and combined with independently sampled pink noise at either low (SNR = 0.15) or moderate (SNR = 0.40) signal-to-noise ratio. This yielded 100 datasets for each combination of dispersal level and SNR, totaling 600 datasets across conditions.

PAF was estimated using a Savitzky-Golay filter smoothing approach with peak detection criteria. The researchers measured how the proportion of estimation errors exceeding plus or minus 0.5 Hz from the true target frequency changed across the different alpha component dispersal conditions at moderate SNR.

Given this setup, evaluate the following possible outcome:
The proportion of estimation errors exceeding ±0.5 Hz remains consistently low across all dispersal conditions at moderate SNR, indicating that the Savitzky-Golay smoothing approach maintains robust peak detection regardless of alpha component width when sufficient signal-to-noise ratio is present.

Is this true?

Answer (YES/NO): NO